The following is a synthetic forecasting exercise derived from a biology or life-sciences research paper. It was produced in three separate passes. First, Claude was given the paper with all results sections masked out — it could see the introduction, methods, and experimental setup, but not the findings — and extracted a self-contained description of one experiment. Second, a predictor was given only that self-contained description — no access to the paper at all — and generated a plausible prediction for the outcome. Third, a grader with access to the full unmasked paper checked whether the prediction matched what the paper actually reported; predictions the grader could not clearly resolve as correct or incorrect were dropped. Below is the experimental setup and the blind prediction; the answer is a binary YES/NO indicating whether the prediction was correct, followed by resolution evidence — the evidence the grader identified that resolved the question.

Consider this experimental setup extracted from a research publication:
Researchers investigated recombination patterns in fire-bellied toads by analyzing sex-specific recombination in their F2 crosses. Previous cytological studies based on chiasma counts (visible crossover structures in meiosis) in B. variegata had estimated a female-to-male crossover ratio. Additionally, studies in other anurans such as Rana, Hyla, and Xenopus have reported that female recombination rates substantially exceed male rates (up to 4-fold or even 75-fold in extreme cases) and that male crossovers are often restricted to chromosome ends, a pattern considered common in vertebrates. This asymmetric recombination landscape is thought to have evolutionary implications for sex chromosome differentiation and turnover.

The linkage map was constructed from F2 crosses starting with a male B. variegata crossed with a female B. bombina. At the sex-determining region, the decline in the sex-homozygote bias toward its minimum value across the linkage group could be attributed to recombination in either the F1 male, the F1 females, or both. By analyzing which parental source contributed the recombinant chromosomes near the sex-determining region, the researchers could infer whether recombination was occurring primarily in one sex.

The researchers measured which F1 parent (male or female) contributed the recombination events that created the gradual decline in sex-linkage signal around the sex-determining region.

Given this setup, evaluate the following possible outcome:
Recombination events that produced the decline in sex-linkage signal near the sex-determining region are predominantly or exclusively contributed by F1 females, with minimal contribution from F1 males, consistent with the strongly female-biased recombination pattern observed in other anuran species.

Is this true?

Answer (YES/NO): NO